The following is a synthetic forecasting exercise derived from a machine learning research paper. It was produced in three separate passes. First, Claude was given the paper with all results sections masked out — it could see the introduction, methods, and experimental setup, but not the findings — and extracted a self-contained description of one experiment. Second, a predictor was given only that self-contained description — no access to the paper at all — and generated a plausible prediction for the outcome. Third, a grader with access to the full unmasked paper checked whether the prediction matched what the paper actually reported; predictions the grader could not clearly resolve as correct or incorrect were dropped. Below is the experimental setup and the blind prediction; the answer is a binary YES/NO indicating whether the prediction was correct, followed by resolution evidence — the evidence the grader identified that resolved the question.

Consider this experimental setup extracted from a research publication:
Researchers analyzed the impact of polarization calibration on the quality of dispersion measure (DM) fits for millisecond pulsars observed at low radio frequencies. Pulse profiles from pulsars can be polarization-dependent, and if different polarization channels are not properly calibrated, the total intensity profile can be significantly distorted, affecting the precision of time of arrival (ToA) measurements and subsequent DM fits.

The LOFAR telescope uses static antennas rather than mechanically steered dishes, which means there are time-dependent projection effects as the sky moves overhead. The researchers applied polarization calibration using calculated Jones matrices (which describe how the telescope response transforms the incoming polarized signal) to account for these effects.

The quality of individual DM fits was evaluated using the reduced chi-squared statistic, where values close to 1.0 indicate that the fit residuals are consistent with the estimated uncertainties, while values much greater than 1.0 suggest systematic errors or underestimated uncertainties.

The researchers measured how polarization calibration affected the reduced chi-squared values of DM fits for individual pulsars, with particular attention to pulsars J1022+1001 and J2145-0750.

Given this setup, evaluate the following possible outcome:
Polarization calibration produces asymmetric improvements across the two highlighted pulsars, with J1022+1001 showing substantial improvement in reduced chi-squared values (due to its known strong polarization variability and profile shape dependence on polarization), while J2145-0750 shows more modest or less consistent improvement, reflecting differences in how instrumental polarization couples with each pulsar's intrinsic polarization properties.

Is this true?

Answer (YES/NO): NO